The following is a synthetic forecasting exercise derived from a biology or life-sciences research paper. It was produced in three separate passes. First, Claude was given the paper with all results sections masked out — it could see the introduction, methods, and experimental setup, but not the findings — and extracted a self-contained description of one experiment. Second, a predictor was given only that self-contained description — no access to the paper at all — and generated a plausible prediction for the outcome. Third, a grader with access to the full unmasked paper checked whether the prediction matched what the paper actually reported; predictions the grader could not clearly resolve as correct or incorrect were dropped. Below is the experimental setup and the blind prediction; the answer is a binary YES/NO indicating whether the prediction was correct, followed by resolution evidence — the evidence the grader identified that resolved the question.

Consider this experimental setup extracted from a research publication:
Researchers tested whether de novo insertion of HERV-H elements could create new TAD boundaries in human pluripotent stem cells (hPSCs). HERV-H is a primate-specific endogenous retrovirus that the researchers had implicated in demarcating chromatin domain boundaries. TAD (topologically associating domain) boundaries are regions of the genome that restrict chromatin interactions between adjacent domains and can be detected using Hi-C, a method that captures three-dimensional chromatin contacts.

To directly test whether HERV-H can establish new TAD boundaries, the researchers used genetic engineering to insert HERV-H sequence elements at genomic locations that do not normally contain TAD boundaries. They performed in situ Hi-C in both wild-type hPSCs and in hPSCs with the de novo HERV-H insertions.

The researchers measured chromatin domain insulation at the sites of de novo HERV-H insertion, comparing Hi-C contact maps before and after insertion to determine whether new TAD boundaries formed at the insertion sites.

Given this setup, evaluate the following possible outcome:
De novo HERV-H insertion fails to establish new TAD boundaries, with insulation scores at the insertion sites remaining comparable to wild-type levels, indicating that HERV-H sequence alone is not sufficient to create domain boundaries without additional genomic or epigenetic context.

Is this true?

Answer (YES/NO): NO